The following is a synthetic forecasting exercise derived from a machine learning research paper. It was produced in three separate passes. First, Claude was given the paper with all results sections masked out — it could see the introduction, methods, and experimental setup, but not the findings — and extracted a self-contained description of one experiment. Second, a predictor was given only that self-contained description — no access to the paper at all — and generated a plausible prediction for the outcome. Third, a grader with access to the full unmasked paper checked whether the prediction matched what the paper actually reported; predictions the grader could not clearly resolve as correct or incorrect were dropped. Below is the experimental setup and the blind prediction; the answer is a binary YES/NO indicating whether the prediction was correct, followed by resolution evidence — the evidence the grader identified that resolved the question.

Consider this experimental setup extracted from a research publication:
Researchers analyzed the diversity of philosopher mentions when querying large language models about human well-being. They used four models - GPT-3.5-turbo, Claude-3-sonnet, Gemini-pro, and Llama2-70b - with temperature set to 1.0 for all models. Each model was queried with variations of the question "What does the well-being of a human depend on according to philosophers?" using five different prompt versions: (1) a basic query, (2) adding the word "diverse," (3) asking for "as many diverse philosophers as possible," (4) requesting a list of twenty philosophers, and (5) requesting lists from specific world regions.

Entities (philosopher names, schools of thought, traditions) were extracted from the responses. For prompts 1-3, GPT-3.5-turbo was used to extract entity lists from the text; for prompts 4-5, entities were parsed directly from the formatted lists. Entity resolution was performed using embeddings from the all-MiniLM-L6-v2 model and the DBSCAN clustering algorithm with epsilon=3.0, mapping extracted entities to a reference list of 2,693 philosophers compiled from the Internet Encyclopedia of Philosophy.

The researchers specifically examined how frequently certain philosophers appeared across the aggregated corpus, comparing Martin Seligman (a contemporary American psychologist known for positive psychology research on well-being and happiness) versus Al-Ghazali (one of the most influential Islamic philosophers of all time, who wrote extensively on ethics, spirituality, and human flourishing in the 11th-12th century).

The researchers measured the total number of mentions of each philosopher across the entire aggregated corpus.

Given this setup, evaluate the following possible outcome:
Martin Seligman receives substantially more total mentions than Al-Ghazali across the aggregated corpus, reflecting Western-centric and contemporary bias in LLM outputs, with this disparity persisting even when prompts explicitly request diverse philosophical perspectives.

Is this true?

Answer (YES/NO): YES